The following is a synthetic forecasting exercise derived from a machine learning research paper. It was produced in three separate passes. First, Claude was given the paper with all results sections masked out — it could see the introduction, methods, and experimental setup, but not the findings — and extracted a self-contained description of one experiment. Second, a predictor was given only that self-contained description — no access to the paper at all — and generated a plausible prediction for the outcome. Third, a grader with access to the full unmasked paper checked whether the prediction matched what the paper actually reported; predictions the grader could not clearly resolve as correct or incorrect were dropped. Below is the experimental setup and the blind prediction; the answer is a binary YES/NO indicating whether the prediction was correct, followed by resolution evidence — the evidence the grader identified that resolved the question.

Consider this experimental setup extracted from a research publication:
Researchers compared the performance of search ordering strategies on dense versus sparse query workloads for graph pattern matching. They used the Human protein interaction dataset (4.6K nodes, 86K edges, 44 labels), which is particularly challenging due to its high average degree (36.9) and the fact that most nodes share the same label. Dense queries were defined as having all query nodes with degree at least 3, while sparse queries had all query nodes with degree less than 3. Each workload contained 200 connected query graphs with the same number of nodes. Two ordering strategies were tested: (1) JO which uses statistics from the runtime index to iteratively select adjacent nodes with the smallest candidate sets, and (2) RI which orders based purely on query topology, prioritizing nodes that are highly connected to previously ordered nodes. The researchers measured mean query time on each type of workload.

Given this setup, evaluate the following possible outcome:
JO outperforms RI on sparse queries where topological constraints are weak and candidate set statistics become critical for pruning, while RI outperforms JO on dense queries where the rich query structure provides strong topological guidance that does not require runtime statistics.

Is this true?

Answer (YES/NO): NO